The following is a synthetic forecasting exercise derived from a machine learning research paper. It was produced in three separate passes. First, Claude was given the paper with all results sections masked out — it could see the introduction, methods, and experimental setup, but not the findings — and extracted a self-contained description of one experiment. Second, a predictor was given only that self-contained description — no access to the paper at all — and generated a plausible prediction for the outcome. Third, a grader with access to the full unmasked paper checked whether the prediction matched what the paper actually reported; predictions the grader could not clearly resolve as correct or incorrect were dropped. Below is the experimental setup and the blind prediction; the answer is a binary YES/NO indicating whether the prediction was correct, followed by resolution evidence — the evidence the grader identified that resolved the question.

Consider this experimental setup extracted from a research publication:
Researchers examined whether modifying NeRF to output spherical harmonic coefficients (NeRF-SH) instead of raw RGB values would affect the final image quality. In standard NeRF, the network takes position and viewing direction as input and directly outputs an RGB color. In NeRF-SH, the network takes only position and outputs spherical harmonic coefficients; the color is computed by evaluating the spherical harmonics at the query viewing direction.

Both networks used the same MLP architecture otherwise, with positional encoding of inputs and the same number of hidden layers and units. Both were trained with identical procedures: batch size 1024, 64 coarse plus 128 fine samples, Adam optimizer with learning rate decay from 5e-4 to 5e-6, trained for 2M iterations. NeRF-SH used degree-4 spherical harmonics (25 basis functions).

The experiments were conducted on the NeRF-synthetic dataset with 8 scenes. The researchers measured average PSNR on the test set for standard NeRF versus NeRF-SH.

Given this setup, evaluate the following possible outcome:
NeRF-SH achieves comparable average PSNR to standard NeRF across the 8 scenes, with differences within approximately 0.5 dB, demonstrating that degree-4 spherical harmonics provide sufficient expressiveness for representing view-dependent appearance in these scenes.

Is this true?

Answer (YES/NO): YES